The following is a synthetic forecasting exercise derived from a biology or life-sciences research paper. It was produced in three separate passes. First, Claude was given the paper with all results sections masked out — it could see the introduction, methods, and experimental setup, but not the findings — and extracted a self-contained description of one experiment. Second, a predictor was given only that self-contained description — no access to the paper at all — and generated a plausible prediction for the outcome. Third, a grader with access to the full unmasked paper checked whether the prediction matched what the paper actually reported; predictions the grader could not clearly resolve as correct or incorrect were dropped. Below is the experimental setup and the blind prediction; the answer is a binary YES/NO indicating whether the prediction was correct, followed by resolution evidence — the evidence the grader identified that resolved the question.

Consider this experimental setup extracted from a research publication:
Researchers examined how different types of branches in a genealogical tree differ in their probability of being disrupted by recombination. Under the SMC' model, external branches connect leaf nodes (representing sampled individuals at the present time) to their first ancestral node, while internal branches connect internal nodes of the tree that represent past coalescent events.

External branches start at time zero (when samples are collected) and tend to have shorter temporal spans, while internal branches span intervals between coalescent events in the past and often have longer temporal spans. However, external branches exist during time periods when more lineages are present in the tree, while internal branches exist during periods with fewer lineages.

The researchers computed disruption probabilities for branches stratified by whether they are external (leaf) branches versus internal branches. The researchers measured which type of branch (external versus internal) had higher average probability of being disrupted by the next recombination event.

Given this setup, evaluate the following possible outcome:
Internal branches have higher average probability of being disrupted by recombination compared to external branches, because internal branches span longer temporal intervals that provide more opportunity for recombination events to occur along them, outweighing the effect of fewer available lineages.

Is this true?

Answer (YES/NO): NO